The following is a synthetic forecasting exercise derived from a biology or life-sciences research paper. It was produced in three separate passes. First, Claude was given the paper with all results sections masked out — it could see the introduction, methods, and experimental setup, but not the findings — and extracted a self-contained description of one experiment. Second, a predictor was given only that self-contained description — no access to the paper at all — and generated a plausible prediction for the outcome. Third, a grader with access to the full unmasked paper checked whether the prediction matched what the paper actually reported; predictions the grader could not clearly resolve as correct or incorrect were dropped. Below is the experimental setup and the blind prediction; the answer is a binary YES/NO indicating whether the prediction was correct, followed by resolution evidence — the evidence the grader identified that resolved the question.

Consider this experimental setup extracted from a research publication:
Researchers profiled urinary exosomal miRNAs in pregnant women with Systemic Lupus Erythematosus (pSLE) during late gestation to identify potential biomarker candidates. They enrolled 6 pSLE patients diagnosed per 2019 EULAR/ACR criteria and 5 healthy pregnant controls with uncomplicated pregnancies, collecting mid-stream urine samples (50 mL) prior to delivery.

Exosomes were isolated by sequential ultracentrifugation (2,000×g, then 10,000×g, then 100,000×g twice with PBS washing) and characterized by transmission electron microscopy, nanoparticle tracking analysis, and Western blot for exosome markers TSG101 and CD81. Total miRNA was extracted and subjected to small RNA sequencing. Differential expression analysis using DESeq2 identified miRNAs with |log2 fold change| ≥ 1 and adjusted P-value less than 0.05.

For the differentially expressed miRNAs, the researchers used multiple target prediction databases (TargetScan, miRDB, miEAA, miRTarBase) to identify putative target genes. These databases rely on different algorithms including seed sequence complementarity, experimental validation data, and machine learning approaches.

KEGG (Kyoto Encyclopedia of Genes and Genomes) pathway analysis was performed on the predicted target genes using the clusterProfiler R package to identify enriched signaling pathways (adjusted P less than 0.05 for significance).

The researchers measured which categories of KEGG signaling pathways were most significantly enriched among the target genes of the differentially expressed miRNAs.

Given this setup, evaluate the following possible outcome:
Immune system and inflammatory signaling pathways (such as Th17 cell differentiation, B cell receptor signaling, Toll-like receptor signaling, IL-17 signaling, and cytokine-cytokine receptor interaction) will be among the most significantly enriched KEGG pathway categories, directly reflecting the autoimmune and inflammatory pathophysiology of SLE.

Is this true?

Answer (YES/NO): NO